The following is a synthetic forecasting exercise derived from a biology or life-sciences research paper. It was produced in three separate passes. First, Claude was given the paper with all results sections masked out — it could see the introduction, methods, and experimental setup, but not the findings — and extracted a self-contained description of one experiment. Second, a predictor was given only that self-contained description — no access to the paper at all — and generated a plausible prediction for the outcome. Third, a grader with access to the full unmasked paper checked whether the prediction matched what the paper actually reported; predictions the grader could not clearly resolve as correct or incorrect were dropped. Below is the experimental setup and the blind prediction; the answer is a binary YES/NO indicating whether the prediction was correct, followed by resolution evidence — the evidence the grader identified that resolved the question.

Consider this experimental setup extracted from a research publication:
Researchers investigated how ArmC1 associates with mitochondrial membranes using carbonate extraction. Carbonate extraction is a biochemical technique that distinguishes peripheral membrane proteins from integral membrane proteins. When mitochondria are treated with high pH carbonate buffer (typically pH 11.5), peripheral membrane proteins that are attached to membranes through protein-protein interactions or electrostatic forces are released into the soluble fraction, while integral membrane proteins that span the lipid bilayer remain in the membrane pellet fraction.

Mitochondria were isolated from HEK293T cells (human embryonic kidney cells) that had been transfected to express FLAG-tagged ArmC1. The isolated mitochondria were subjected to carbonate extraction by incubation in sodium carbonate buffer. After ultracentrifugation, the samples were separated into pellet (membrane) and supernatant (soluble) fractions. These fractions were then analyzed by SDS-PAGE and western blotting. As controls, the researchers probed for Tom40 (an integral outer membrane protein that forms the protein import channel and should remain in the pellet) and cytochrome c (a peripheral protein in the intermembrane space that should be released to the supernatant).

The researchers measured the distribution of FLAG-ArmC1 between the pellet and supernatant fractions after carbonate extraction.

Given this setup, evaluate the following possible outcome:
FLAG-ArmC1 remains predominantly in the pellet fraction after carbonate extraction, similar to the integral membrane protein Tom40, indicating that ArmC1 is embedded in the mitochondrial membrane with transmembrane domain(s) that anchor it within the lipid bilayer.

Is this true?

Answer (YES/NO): NO